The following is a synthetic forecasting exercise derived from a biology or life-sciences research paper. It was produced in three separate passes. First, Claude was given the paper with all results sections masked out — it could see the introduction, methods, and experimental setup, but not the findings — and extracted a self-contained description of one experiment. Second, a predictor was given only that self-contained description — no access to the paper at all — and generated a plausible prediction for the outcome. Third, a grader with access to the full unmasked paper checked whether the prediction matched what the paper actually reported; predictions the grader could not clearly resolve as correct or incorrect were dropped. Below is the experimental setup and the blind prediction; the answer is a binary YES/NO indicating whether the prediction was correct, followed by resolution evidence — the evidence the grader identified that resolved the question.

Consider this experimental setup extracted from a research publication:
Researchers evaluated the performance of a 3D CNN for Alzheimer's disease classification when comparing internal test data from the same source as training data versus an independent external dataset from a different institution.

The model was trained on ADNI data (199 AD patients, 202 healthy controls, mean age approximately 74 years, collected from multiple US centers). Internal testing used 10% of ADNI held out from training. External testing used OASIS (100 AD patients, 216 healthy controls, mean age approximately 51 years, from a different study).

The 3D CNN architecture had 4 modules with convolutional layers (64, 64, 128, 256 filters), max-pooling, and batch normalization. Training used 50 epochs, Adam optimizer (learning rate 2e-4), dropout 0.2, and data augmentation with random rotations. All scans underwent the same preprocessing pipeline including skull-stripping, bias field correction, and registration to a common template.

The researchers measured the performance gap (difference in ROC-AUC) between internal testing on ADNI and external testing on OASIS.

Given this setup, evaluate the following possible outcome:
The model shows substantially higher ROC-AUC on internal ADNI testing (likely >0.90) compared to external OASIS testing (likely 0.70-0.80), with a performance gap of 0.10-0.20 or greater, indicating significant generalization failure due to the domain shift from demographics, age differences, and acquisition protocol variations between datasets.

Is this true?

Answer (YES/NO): NO